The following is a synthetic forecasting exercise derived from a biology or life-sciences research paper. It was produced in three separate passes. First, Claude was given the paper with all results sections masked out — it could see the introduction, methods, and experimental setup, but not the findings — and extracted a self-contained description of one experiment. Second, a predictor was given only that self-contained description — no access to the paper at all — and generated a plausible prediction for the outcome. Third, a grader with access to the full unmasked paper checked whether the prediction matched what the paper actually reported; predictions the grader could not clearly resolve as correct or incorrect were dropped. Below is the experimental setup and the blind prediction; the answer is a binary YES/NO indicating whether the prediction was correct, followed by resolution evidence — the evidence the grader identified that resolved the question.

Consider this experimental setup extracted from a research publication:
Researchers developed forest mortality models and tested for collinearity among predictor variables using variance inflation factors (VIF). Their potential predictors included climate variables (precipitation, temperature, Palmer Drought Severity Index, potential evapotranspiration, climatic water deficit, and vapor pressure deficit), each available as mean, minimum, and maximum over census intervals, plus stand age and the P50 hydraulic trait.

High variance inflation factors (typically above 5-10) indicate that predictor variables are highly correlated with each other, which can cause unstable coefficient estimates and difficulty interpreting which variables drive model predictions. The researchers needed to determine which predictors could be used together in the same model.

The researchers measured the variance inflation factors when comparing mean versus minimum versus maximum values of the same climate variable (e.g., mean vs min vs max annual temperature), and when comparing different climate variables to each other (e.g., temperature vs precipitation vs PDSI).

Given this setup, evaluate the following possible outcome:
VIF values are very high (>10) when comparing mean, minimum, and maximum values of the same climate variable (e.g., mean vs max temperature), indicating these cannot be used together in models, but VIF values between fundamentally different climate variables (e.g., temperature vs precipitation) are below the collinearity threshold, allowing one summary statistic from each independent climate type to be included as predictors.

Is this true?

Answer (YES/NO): NO